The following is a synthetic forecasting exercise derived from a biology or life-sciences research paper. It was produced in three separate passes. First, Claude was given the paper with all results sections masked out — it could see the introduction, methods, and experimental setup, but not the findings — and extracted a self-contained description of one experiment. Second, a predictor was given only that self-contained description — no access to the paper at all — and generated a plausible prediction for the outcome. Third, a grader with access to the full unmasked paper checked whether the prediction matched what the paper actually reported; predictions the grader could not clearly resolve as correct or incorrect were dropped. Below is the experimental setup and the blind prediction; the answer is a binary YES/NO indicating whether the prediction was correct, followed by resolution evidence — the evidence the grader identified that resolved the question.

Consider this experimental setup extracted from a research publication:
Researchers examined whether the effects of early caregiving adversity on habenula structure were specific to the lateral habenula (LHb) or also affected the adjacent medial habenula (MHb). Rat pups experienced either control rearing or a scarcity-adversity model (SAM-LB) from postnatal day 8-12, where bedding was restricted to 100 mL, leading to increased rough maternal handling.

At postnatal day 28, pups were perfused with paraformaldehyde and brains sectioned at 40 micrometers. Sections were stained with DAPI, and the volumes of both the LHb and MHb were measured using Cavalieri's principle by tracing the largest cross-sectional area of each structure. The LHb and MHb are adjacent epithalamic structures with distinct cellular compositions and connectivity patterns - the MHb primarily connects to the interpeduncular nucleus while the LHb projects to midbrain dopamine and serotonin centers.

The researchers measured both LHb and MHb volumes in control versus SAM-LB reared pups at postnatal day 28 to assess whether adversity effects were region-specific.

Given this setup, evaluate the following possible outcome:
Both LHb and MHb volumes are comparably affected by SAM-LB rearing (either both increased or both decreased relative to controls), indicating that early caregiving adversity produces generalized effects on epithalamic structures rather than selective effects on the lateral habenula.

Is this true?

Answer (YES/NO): NO